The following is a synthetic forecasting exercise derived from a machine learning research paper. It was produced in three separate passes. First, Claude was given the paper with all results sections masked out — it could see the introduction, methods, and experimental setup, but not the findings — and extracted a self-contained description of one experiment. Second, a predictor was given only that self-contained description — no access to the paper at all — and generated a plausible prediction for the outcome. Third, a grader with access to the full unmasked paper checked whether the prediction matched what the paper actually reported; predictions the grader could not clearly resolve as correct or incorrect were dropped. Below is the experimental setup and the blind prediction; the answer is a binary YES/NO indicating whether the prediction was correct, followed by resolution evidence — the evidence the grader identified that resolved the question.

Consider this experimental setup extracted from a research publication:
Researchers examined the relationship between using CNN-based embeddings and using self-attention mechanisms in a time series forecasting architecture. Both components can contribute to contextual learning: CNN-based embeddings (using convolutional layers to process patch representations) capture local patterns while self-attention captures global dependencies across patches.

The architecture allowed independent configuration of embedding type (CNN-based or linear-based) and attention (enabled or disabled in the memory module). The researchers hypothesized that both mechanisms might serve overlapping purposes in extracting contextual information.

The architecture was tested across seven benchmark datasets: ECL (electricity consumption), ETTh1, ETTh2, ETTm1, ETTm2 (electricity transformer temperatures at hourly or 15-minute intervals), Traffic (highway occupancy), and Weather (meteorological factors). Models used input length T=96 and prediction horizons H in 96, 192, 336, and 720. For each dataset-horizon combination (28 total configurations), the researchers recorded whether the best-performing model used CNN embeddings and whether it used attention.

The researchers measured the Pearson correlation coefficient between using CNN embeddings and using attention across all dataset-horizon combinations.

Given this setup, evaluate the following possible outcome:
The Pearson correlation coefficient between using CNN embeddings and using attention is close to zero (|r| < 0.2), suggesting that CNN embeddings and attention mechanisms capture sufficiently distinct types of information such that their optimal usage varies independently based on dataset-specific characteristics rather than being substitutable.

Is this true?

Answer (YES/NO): NO